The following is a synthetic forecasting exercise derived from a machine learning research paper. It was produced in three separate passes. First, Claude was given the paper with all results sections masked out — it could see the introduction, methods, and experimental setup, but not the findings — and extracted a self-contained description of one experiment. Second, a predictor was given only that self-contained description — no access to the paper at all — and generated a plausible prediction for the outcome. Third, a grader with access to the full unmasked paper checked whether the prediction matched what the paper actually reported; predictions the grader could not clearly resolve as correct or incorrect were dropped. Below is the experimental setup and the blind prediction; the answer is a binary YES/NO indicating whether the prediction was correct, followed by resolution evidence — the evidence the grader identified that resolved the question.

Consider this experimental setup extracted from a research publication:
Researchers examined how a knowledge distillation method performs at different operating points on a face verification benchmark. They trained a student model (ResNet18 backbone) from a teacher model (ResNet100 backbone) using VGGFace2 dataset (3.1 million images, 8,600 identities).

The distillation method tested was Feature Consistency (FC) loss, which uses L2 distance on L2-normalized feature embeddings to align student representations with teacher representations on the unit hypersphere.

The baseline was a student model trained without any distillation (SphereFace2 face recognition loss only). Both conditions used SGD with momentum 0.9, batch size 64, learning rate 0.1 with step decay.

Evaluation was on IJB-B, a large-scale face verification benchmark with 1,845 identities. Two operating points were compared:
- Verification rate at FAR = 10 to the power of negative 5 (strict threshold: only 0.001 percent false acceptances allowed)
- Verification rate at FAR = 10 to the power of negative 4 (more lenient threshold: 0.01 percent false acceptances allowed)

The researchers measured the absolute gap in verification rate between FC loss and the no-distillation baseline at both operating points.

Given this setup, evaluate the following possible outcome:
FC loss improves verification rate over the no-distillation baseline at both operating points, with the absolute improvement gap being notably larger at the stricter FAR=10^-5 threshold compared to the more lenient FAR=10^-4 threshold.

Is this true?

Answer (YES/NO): YES